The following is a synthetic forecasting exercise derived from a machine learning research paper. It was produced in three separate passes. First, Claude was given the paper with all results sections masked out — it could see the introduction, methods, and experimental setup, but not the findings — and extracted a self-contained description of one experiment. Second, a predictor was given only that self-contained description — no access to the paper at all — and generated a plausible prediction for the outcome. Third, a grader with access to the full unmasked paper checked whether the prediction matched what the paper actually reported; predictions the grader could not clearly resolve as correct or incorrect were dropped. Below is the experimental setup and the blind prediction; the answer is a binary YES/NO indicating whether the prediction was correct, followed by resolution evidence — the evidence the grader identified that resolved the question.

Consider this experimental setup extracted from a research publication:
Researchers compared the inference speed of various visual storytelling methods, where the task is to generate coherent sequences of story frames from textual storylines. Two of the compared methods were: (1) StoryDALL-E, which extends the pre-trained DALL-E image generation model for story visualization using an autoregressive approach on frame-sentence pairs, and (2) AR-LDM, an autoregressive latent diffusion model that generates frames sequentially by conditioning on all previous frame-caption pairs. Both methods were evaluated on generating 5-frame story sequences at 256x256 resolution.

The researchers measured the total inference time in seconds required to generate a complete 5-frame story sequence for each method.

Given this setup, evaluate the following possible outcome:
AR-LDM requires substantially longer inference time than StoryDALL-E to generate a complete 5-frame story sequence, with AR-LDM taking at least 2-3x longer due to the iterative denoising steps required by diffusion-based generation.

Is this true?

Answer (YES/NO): NO